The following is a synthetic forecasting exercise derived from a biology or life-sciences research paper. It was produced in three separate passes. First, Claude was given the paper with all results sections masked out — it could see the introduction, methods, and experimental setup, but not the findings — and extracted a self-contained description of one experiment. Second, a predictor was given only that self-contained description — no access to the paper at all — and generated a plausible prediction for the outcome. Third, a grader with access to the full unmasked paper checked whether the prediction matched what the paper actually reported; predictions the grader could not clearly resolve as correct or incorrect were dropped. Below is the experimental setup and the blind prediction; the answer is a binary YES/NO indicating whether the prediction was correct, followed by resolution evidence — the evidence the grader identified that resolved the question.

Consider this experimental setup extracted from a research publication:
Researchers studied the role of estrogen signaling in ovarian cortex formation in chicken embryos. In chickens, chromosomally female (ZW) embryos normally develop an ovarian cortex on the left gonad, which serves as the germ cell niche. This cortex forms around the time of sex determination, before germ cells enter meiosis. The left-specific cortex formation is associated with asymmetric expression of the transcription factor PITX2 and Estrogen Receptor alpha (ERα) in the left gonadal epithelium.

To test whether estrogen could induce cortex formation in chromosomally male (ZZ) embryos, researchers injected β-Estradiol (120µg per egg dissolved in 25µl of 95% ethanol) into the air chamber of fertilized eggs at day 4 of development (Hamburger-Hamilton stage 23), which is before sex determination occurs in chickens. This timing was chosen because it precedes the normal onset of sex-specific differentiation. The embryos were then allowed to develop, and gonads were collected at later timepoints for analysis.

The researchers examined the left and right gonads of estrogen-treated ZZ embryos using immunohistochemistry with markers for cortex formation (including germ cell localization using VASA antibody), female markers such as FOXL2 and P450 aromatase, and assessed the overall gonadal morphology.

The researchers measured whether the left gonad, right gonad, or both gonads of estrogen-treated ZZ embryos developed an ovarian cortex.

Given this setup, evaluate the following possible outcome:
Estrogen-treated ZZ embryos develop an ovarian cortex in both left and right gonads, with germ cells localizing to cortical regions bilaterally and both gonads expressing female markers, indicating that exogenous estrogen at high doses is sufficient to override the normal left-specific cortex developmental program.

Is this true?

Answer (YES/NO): NO